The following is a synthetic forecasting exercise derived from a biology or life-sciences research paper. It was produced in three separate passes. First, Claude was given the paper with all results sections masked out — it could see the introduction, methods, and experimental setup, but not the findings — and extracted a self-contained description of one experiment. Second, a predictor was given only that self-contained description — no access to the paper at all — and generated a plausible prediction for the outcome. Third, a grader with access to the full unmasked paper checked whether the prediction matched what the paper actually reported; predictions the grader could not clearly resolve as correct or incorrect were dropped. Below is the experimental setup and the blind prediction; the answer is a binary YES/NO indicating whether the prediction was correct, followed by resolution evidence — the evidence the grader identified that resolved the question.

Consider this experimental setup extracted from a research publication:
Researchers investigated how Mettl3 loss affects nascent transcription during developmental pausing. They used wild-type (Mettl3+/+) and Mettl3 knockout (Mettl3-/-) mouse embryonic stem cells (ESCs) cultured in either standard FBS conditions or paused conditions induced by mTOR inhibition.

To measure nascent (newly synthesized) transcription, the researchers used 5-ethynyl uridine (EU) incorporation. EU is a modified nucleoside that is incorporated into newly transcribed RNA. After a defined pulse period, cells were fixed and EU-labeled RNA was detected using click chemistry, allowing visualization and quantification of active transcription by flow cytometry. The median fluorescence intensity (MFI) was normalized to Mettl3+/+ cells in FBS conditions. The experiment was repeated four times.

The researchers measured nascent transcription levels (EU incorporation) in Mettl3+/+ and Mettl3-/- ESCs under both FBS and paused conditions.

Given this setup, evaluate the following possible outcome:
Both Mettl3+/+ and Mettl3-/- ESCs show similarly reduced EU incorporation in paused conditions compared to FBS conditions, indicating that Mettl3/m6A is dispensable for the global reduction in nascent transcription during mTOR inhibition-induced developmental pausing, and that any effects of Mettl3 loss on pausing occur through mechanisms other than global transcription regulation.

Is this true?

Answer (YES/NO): NO